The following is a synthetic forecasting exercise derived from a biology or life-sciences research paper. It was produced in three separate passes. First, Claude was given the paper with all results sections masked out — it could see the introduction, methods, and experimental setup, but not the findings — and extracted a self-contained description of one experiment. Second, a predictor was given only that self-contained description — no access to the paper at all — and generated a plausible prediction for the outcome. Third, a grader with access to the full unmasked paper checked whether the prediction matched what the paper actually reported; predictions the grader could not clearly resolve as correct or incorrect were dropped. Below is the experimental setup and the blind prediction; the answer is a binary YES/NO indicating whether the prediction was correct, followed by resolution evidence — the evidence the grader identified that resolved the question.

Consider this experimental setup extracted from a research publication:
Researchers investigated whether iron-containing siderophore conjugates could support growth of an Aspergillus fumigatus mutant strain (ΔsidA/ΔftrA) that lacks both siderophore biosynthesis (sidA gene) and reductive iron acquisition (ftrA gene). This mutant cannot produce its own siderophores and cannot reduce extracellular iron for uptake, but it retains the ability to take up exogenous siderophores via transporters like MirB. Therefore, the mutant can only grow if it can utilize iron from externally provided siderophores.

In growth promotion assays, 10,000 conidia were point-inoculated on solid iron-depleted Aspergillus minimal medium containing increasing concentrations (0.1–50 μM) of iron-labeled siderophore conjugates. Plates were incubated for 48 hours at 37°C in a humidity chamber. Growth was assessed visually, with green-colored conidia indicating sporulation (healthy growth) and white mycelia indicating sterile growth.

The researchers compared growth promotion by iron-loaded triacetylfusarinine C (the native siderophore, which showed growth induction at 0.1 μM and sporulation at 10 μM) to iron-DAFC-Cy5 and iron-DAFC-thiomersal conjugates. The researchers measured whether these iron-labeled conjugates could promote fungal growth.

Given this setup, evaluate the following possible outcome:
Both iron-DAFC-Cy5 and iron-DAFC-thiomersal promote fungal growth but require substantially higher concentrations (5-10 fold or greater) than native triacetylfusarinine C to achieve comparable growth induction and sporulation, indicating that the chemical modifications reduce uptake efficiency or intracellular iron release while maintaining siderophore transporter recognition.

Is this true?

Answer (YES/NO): NO